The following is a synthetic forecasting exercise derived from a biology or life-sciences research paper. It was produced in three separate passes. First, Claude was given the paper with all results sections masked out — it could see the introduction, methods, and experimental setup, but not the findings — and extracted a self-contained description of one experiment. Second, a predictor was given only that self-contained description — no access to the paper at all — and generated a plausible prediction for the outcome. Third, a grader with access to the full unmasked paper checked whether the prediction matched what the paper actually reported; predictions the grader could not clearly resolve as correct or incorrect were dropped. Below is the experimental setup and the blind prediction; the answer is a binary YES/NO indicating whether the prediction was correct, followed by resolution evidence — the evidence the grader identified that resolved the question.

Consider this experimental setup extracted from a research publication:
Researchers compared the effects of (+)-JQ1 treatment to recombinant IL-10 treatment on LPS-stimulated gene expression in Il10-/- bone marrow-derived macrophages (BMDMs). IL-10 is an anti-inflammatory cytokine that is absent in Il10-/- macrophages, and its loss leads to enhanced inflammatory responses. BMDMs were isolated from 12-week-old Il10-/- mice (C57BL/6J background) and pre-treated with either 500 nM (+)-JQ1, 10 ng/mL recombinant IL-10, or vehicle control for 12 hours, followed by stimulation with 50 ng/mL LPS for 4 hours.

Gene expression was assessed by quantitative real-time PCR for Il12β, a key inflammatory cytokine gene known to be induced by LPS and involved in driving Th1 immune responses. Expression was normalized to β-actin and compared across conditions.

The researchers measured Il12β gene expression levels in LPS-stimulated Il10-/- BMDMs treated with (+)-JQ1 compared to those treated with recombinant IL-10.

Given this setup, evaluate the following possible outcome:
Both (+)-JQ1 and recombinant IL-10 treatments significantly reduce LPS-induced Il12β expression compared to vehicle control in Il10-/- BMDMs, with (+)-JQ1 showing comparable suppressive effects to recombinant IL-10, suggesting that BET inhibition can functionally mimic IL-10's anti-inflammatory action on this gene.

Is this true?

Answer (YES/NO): NO